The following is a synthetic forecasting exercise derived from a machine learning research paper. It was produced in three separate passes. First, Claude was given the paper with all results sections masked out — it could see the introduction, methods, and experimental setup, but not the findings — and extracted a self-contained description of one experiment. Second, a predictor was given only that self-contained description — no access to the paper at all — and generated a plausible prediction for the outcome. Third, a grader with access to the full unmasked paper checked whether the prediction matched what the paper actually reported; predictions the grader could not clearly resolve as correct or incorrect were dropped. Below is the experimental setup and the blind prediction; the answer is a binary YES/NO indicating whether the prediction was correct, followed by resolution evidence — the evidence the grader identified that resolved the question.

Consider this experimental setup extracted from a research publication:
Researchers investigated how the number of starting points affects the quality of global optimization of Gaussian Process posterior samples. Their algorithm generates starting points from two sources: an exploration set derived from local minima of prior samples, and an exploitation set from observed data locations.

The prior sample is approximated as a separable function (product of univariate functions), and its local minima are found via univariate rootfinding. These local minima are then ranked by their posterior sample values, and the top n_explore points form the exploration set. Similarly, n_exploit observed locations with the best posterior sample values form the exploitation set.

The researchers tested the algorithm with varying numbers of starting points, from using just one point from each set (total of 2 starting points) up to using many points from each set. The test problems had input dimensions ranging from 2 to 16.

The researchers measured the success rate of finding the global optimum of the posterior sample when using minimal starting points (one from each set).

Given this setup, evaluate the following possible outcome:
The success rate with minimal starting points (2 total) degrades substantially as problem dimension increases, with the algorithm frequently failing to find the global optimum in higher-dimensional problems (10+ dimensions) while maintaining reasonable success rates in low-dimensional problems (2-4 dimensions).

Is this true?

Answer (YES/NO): NO